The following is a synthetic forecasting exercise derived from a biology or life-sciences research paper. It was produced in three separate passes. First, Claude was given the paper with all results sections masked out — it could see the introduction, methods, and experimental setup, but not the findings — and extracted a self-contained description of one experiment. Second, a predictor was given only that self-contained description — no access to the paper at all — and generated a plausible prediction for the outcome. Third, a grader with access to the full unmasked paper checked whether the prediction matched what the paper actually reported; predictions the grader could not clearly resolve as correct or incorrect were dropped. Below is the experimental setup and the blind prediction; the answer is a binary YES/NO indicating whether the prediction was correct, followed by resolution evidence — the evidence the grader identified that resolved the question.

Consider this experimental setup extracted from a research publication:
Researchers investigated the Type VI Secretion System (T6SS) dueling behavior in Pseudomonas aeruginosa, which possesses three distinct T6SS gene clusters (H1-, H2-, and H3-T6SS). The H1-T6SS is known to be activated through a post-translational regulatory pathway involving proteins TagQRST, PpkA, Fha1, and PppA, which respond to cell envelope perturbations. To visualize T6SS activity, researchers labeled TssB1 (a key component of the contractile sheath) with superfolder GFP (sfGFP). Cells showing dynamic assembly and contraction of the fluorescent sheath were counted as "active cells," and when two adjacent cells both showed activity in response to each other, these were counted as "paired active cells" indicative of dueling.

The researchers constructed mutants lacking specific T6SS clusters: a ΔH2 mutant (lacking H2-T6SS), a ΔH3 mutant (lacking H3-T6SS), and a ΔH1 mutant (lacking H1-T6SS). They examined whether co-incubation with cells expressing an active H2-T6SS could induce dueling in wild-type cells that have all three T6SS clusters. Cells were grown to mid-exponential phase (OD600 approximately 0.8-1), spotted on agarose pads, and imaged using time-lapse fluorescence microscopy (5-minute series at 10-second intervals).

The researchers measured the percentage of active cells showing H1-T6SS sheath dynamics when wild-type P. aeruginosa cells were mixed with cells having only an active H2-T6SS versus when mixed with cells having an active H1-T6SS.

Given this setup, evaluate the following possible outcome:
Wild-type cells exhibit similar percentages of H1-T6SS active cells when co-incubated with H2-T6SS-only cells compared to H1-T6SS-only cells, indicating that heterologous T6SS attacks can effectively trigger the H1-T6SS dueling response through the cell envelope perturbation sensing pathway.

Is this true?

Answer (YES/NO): NO